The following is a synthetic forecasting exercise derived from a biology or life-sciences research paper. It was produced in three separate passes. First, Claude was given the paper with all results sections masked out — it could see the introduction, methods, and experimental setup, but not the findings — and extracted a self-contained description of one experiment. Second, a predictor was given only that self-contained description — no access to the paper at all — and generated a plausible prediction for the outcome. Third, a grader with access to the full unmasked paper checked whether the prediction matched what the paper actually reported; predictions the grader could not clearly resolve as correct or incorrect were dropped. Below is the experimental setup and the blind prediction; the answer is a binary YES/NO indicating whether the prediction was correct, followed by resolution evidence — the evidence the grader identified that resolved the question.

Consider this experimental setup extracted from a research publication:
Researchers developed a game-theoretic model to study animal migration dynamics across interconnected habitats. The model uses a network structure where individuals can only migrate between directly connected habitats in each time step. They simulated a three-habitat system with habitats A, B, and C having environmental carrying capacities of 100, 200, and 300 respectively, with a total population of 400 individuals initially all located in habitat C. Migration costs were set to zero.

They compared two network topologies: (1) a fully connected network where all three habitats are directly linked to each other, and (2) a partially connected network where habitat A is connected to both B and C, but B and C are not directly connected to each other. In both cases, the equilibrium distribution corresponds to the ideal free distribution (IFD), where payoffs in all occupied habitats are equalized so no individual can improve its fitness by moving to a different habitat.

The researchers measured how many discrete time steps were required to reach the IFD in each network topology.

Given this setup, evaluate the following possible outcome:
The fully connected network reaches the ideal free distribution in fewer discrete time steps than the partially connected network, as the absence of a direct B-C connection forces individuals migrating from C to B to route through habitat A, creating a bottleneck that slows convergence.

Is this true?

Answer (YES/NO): YES